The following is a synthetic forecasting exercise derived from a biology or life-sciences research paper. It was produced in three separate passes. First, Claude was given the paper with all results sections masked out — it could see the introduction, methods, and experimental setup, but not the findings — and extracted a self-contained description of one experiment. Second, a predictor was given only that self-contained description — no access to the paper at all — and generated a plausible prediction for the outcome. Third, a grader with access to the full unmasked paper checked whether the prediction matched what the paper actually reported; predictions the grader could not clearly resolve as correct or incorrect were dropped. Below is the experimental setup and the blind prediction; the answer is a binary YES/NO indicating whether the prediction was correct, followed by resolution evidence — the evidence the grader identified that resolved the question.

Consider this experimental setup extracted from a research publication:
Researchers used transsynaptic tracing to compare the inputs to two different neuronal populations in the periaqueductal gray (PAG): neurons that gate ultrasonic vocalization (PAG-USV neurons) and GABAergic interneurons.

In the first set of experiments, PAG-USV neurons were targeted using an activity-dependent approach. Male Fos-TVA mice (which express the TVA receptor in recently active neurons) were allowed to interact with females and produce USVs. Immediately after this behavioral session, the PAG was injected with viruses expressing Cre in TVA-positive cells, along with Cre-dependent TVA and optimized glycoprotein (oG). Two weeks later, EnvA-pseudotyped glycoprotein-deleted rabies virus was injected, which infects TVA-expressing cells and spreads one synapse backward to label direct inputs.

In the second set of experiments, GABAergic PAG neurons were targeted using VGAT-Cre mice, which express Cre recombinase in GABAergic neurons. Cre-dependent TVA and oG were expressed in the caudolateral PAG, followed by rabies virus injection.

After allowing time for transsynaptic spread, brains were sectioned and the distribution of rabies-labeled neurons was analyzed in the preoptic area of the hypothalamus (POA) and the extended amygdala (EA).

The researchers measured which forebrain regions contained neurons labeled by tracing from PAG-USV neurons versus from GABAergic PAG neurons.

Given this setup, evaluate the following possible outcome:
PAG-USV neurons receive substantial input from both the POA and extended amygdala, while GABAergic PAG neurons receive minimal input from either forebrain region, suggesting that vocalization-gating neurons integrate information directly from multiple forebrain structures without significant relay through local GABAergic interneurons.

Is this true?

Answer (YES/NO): NO